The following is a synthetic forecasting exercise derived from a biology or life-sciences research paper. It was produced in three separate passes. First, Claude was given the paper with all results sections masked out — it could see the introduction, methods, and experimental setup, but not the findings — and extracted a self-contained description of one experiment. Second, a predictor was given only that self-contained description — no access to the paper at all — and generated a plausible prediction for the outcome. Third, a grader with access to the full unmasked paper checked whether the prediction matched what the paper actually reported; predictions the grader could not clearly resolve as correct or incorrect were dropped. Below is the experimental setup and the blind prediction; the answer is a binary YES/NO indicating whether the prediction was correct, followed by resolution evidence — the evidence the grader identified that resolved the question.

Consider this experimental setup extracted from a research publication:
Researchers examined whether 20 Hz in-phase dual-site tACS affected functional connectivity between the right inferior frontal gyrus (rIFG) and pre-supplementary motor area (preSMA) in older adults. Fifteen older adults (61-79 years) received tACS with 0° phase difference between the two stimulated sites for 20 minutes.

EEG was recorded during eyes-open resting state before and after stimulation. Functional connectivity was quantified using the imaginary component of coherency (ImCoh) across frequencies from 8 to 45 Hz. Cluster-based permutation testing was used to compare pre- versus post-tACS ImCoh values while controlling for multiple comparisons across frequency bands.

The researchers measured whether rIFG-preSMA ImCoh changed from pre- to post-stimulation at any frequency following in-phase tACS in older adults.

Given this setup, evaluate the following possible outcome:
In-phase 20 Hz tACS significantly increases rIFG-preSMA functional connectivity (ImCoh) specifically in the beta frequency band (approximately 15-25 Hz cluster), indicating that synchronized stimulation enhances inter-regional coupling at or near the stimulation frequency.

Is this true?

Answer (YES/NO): NO